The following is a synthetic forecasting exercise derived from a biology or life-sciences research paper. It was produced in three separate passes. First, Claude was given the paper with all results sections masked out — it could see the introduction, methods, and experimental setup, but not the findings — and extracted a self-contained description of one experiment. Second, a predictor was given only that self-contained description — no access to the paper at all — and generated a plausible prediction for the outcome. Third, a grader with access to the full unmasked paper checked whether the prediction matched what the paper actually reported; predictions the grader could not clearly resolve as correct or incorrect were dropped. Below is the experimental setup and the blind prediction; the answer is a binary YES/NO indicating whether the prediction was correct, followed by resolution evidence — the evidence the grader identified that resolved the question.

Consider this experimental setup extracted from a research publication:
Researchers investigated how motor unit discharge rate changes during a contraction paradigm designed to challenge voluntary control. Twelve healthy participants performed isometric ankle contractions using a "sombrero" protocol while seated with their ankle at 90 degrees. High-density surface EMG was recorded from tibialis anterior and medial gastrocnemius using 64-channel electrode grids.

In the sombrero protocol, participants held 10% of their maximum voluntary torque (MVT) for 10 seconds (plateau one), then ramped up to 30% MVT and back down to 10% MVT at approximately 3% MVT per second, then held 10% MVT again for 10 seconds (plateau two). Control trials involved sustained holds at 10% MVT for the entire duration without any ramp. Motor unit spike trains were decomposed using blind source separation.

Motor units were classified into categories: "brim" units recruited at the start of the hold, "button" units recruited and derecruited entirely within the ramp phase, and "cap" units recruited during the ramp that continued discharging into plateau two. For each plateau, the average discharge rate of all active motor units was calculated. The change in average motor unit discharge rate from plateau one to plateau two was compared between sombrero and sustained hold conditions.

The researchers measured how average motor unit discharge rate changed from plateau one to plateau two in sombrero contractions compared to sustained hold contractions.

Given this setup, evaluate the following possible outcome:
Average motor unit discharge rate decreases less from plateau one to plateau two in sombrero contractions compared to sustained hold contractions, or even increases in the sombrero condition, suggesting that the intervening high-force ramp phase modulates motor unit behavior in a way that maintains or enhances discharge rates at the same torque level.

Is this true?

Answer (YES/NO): NO